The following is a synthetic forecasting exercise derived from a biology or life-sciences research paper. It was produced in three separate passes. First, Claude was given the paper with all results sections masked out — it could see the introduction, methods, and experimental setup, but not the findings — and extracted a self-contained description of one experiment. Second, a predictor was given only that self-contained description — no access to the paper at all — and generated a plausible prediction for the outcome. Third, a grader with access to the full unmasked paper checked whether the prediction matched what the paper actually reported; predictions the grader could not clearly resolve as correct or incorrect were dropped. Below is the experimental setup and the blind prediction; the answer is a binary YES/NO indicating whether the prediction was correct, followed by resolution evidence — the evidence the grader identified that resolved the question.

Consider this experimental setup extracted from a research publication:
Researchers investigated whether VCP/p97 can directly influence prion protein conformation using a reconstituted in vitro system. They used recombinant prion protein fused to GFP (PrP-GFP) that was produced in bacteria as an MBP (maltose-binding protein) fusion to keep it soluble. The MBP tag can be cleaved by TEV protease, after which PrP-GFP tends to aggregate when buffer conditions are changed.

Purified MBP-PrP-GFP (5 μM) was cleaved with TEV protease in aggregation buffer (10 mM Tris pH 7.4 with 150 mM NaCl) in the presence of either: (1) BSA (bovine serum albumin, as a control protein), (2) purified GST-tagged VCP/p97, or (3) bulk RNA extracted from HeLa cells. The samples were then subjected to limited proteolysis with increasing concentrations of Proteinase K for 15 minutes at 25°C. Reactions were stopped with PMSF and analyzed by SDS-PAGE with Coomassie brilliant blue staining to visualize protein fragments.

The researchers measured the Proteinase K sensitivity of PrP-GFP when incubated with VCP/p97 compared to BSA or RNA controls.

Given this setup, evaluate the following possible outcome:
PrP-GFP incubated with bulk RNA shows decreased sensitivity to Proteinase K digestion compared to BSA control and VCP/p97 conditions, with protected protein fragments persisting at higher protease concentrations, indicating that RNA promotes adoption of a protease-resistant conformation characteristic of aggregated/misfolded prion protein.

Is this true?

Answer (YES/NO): NO